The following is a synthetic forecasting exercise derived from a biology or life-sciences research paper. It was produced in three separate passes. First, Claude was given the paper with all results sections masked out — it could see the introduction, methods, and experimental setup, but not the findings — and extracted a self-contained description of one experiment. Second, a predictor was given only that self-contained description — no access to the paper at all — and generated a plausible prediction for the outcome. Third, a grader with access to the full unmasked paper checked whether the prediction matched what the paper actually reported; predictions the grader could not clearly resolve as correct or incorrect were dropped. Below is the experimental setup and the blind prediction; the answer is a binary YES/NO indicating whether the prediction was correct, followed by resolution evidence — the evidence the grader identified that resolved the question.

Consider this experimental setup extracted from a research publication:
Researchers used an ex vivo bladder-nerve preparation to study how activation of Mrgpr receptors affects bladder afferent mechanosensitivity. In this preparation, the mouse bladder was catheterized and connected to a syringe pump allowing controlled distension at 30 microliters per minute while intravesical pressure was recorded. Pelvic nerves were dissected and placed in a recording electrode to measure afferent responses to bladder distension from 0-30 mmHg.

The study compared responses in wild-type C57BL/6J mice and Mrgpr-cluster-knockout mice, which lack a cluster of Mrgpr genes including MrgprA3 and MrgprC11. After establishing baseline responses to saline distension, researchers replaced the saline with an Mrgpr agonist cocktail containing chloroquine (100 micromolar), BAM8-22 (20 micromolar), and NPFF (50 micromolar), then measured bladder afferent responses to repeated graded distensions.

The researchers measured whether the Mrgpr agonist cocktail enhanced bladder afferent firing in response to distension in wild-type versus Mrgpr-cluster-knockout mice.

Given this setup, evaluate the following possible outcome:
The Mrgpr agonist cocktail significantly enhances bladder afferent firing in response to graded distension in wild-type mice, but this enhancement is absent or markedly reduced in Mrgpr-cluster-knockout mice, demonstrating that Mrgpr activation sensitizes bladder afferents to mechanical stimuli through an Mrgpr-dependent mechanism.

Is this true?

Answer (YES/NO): YES